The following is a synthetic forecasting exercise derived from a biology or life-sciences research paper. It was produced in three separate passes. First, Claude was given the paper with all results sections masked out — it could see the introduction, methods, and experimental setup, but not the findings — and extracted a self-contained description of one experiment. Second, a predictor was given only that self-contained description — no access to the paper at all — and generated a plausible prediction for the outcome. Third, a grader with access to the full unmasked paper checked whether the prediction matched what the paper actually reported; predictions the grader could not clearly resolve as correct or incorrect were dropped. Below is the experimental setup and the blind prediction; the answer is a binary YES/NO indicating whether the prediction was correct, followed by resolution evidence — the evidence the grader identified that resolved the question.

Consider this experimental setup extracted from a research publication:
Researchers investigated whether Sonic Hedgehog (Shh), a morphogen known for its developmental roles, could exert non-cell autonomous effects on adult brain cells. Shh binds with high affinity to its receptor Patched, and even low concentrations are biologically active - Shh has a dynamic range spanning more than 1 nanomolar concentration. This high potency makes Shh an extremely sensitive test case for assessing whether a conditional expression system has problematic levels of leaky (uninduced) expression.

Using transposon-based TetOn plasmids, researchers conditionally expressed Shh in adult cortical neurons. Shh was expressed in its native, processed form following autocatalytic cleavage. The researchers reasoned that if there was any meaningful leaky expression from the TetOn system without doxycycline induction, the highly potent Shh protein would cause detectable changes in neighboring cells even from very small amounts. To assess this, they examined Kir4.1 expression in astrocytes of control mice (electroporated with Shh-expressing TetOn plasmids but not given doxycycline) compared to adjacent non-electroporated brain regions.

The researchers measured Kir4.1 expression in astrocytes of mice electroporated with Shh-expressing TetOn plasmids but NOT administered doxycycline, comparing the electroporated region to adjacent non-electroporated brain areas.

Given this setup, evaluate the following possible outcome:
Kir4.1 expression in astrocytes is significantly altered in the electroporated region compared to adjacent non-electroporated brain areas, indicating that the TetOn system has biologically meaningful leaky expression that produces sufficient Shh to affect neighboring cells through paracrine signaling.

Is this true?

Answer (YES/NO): NO